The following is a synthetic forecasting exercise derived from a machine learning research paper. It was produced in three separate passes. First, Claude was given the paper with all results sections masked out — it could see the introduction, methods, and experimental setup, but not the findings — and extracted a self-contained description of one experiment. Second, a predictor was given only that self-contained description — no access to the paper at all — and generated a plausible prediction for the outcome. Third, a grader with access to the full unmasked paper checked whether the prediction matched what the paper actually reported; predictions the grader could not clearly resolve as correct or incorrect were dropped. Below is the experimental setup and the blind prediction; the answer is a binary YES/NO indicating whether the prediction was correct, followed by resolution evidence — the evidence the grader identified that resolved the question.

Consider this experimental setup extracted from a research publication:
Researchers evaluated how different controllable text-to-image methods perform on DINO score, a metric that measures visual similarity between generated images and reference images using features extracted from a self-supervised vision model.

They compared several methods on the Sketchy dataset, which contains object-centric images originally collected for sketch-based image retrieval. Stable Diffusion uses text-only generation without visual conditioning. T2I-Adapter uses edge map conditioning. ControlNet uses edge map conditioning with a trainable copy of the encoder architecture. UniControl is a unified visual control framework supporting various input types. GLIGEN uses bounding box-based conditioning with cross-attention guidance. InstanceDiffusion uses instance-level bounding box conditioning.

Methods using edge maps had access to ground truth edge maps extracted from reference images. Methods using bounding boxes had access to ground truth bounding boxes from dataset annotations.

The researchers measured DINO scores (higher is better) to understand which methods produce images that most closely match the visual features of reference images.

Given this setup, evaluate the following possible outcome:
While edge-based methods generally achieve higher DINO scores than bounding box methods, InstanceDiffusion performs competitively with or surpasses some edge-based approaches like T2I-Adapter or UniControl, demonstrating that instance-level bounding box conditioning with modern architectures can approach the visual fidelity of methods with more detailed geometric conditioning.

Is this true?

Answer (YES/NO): NO